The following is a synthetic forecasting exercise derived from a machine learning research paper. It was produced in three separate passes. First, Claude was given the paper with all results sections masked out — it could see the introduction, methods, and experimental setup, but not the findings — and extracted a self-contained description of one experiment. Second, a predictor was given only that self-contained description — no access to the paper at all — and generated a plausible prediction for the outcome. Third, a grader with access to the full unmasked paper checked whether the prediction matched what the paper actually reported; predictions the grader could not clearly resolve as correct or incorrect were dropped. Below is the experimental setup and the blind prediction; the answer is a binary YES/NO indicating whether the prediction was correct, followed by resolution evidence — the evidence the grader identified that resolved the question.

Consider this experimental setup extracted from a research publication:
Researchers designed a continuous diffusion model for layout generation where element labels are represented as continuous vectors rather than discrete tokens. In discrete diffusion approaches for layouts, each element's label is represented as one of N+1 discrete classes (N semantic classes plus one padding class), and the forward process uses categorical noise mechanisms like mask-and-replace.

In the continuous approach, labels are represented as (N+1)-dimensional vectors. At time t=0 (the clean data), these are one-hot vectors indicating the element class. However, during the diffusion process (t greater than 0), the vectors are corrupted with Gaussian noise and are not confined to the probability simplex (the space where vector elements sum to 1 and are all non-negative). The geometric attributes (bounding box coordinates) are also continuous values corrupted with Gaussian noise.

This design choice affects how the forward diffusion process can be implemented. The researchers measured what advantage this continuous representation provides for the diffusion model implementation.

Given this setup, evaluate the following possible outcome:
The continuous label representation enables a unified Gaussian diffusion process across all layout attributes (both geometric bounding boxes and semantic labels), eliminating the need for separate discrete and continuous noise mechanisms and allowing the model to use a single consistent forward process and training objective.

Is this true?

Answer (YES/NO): YES